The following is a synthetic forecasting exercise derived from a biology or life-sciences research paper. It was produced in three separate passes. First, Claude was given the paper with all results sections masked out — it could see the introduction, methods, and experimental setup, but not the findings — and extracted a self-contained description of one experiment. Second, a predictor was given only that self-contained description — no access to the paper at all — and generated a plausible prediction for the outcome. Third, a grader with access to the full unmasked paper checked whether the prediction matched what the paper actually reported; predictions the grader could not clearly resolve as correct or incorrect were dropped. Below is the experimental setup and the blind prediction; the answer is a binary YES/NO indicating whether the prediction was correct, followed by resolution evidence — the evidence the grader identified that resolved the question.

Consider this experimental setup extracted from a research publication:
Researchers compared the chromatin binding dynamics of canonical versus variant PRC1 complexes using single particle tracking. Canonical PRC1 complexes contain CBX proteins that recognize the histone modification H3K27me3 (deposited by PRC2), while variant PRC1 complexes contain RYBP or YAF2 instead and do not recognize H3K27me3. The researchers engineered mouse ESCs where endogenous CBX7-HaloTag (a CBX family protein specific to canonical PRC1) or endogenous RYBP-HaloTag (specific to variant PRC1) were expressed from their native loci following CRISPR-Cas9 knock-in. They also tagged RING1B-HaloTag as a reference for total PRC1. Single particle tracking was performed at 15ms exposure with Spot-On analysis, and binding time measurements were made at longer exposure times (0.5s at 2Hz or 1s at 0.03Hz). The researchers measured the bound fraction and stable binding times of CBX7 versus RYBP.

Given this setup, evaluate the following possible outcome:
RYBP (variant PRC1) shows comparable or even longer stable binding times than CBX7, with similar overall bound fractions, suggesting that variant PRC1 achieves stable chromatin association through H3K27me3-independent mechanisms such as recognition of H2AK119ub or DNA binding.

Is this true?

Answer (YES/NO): NO